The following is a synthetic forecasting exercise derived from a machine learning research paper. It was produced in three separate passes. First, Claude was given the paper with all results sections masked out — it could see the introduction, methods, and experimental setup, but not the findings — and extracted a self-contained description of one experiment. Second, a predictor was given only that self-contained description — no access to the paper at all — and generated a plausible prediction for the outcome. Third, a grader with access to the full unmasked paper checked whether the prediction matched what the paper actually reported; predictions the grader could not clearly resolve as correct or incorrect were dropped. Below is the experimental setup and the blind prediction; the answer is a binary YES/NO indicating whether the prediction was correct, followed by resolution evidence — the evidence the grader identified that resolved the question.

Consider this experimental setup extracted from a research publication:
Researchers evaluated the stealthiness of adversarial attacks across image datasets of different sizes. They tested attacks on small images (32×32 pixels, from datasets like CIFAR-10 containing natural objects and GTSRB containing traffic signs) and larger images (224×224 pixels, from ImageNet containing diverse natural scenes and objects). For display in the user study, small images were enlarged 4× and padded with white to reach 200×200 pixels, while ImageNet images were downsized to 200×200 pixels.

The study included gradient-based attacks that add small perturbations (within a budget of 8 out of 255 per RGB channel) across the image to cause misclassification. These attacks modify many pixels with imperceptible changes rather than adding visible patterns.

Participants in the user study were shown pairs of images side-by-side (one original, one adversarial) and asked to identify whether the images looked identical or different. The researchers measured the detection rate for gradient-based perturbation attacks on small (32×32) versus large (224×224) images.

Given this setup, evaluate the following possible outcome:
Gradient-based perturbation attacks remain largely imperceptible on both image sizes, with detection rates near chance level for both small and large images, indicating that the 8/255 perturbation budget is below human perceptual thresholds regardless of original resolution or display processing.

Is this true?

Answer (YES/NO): NO